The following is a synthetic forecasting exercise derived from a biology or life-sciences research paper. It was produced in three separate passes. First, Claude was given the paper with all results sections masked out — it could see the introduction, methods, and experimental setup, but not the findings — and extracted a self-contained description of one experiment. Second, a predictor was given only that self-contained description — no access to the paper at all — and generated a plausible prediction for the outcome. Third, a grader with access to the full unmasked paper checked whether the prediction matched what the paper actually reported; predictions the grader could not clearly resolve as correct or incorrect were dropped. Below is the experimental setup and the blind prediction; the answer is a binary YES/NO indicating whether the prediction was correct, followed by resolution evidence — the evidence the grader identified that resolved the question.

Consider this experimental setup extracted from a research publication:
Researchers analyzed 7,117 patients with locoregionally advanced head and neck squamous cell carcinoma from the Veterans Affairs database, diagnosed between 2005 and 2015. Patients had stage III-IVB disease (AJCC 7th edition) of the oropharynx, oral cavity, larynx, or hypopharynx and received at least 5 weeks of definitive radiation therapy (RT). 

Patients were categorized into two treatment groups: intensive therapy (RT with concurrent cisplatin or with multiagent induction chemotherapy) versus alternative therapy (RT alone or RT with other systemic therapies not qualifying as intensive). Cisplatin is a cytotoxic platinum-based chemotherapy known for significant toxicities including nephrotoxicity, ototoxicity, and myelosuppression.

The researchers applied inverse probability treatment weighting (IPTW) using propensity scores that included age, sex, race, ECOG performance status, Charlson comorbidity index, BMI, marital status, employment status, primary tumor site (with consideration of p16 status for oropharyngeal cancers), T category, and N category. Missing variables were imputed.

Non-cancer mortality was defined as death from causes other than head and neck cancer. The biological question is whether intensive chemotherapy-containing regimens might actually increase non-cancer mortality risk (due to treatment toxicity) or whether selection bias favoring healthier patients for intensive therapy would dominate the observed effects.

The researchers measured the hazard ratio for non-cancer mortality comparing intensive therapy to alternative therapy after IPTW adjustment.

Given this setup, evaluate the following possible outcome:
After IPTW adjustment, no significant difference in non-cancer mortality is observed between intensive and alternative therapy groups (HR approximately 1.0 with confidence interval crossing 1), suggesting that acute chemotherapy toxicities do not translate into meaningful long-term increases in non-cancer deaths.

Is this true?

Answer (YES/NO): NO